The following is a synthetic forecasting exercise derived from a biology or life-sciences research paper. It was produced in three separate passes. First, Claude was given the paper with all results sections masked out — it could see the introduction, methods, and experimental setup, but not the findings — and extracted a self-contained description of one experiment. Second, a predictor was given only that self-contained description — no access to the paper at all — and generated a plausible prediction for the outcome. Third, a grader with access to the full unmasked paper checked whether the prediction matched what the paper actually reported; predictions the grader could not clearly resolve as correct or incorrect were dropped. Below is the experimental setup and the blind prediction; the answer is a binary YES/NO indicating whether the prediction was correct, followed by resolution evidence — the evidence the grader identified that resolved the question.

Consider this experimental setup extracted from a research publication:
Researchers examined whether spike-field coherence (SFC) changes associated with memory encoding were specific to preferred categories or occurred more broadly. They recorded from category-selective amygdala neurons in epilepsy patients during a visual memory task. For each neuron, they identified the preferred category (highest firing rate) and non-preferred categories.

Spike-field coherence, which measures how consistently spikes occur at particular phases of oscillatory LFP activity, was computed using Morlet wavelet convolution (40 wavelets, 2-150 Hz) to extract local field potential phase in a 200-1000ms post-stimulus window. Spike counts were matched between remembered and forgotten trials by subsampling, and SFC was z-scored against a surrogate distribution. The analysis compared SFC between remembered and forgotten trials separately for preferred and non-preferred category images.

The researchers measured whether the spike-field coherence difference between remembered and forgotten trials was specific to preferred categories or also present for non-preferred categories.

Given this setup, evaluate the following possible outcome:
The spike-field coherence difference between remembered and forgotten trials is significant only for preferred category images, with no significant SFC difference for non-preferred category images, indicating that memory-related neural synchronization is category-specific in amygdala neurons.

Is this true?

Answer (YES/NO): NO